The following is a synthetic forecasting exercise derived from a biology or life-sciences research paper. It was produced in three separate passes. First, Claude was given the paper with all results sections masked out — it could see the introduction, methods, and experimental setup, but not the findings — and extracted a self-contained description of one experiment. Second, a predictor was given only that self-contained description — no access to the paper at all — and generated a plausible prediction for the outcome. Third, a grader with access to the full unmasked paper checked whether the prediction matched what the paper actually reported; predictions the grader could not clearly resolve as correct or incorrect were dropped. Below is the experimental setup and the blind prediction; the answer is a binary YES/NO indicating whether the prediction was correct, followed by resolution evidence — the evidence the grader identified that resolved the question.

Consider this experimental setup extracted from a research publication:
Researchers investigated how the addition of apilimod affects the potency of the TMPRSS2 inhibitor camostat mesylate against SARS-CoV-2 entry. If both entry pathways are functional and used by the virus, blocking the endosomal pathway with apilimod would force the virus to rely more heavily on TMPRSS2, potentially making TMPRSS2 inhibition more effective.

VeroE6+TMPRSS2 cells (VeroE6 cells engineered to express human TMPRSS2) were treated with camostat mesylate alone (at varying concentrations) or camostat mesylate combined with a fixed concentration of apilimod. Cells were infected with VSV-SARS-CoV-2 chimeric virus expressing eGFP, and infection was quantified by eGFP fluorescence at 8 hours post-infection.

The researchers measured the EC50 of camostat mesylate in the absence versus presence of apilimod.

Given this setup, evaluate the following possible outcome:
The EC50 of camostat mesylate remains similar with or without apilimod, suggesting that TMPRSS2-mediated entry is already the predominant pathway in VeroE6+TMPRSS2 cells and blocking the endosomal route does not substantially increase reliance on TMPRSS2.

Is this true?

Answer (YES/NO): NO